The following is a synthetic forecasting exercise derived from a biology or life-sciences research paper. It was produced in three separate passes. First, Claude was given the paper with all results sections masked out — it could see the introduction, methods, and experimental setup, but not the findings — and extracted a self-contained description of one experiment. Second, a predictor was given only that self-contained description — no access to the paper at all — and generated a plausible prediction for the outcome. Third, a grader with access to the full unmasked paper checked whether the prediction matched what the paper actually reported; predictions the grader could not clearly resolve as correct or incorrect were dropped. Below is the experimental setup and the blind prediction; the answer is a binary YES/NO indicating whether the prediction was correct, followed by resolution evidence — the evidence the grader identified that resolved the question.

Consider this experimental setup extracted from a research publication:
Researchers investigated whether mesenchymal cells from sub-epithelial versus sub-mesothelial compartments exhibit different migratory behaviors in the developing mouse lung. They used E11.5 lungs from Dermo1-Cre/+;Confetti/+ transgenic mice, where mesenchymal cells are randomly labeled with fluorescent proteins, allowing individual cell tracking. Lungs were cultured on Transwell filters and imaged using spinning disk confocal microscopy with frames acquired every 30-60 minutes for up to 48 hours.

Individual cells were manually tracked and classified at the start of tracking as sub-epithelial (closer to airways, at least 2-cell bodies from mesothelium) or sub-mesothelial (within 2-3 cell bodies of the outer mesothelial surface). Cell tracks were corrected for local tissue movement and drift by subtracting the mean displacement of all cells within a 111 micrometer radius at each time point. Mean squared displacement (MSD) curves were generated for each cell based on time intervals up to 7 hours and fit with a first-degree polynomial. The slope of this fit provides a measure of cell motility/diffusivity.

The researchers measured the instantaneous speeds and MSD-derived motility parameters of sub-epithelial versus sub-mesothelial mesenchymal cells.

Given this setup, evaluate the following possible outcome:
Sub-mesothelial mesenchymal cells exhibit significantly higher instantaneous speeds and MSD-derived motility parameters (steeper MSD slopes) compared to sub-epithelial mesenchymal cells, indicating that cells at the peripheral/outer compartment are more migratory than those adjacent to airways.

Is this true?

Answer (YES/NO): NO